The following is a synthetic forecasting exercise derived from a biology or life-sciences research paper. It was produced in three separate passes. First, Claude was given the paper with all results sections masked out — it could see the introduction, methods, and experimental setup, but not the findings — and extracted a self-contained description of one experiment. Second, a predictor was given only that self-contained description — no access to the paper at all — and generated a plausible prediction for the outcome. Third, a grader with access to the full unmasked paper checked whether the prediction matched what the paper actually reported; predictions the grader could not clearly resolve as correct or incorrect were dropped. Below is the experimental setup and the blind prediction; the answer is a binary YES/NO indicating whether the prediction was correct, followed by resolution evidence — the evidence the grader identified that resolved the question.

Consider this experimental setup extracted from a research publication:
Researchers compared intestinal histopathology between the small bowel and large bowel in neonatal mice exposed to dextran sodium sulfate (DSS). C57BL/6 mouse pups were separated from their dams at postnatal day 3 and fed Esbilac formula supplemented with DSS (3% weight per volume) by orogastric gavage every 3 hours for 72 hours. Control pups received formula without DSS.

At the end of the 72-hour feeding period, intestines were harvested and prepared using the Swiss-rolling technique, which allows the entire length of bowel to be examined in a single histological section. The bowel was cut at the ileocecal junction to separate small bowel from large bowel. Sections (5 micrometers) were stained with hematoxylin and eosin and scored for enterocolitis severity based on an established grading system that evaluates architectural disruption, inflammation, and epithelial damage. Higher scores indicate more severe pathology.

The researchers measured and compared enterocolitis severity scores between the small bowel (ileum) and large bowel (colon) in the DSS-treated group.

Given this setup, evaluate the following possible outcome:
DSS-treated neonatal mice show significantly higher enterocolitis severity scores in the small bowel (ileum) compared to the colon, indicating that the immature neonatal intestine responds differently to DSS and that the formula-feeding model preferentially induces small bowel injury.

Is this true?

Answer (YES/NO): YES